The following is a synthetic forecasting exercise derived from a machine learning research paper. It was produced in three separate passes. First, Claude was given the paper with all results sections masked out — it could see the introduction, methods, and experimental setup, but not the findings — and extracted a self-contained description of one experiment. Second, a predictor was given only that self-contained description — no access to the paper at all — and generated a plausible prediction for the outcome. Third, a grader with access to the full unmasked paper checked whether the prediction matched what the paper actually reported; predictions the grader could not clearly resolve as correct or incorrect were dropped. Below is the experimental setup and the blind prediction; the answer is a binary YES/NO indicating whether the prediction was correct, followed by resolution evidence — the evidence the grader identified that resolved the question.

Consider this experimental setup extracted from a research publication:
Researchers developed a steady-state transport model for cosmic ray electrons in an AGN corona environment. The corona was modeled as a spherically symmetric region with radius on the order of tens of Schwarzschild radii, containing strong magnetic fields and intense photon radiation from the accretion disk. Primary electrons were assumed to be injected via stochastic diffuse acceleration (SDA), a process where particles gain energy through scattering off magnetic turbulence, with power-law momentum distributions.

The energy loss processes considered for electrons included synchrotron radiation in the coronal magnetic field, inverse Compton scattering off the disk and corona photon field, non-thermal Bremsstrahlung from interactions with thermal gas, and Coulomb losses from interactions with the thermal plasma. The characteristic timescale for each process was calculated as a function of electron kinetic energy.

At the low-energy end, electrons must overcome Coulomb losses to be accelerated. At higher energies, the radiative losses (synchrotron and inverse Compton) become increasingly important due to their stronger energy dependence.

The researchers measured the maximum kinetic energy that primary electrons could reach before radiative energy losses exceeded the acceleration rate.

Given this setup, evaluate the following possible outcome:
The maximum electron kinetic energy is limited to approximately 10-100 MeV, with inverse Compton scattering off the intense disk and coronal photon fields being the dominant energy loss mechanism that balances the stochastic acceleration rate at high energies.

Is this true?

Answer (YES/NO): NO